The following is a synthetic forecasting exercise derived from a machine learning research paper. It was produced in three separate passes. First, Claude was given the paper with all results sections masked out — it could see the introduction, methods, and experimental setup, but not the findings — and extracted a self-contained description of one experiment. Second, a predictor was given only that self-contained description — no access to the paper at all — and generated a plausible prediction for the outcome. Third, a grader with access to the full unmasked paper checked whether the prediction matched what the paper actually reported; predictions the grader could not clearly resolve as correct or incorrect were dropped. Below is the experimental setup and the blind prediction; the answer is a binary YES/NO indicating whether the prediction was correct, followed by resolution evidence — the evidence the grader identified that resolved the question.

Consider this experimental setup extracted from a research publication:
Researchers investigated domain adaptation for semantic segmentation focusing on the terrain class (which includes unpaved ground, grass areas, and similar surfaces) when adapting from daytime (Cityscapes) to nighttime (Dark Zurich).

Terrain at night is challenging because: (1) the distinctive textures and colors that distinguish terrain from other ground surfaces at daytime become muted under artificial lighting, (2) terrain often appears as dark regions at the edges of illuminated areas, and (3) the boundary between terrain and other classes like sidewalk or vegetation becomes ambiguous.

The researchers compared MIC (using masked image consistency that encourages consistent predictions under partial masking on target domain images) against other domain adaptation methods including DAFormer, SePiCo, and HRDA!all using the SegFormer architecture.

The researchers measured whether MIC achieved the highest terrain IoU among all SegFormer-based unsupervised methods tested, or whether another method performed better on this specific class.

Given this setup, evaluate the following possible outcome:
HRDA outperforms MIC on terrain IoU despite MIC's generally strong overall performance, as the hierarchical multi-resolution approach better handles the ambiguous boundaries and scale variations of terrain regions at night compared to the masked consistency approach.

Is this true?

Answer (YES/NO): NO